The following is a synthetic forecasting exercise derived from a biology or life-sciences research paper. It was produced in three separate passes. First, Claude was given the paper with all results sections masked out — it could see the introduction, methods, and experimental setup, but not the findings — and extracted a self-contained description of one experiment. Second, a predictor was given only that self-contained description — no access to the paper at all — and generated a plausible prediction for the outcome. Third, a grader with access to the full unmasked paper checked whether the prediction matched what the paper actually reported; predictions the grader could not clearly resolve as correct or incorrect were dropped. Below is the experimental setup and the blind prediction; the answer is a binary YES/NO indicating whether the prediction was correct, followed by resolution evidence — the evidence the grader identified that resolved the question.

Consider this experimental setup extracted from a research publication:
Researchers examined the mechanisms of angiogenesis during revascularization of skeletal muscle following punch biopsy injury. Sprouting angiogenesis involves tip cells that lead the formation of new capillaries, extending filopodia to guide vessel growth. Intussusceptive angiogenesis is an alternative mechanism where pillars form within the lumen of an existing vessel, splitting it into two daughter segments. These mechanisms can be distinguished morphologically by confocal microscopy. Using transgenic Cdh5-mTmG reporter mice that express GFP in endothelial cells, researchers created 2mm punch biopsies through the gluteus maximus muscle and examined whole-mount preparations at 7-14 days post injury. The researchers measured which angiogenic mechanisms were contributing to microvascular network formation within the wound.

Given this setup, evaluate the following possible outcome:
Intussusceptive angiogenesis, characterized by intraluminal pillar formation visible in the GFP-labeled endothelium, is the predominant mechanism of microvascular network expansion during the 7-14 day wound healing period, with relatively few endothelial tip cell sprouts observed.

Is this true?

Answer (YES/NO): NO